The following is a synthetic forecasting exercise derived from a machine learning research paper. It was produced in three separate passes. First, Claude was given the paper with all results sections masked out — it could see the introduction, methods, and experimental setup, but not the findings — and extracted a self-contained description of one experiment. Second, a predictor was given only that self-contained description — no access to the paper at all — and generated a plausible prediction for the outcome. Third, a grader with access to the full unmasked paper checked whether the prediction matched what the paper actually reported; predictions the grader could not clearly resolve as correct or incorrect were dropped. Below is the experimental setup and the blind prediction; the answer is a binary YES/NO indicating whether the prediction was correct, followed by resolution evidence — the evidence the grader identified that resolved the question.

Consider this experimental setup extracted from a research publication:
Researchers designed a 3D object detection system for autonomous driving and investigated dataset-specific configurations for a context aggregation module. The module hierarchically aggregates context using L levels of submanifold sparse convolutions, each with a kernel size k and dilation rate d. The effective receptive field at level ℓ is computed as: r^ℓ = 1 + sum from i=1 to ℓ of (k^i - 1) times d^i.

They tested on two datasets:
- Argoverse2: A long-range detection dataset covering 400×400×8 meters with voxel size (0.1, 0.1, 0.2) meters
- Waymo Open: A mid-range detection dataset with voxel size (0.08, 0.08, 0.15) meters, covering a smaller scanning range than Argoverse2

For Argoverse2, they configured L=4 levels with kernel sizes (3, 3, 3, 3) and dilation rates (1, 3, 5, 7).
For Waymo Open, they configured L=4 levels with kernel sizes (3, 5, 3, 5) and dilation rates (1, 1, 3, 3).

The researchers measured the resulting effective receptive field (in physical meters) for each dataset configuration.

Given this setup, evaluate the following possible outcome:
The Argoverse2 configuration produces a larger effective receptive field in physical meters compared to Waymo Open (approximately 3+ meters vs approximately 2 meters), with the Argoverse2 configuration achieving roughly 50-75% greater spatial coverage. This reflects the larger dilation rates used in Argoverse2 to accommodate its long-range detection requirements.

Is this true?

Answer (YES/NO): YES